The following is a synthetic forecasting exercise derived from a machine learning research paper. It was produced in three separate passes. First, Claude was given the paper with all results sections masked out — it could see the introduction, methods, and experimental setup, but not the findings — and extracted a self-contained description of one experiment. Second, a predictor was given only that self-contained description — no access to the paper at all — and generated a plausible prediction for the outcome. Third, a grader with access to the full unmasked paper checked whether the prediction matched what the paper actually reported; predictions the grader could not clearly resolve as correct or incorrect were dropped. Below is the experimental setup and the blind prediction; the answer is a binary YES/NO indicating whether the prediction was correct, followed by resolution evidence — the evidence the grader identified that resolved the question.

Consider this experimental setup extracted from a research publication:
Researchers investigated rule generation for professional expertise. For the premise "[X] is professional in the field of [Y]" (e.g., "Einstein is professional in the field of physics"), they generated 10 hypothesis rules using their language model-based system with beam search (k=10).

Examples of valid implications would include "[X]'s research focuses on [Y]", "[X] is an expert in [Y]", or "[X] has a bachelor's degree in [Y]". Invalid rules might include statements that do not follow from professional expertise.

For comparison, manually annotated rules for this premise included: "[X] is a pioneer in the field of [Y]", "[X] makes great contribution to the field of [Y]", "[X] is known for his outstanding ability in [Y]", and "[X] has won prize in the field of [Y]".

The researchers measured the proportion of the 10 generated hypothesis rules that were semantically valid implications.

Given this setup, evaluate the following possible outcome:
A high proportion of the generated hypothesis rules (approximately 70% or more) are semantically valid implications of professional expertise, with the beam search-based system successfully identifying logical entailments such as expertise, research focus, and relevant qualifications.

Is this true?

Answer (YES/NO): YES